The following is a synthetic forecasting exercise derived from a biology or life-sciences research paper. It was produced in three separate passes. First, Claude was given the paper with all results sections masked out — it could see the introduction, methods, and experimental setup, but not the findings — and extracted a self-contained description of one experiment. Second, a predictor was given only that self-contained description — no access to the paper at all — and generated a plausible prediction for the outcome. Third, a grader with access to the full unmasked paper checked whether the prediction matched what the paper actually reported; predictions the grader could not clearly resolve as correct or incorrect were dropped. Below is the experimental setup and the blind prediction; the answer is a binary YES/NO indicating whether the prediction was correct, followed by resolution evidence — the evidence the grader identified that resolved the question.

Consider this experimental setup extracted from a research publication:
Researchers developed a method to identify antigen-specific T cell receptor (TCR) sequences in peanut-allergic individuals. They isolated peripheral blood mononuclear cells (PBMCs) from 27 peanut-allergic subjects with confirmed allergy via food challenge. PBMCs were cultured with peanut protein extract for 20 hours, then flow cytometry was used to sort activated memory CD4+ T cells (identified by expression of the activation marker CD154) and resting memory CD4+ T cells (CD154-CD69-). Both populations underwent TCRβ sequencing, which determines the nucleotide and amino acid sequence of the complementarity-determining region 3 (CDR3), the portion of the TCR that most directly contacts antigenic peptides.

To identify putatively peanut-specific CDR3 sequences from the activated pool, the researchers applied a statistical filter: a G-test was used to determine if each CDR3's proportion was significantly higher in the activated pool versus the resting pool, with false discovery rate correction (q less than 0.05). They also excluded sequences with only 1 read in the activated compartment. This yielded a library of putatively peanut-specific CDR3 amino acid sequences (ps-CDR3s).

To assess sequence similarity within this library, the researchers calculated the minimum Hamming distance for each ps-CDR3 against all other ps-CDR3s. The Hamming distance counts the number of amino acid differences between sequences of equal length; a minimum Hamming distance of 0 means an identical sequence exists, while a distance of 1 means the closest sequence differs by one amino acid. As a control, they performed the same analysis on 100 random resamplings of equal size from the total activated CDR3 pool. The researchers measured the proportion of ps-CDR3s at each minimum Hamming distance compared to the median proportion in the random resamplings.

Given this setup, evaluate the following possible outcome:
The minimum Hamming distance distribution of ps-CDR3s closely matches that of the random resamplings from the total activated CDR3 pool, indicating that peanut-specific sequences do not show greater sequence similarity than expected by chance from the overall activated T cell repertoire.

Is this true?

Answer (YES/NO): NO